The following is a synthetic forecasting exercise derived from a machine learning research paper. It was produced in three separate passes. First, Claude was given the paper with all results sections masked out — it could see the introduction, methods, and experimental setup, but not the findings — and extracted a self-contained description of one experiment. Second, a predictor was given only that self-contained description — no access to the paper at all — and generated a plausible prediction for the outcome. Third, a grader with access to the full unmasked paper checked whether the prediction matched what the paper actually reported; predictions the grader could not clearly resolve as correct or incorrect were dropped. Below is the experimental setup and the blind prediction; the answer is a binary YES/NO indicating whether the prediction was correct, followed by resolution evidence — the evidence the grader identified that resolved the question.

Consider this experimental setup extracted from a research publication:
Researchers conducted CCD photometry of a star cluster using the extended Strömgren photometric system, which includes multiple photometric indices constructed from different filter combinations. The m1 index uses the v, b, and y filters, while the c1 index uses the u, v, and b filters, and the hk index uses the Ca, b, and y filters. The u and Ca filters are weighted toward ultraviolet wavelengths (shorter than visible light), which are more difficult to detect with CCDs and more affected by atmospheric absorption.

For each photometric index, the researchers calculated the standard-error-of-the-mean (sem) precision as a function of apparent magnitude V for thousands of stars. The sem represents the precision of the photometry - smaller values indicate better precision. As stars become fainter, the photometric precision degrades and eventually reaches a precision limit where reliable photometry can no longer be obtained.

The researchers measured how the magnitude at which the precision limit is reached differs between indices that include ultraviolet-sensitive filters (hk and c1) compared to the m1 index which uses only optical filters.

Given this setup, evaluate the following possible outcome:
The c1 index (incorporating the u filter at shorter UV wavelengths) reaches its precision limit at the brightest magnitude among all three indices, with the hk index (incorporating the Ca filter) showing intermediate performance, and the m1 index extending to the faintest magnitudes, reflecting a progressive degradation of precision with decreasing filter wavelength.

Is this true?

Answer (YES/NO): YES